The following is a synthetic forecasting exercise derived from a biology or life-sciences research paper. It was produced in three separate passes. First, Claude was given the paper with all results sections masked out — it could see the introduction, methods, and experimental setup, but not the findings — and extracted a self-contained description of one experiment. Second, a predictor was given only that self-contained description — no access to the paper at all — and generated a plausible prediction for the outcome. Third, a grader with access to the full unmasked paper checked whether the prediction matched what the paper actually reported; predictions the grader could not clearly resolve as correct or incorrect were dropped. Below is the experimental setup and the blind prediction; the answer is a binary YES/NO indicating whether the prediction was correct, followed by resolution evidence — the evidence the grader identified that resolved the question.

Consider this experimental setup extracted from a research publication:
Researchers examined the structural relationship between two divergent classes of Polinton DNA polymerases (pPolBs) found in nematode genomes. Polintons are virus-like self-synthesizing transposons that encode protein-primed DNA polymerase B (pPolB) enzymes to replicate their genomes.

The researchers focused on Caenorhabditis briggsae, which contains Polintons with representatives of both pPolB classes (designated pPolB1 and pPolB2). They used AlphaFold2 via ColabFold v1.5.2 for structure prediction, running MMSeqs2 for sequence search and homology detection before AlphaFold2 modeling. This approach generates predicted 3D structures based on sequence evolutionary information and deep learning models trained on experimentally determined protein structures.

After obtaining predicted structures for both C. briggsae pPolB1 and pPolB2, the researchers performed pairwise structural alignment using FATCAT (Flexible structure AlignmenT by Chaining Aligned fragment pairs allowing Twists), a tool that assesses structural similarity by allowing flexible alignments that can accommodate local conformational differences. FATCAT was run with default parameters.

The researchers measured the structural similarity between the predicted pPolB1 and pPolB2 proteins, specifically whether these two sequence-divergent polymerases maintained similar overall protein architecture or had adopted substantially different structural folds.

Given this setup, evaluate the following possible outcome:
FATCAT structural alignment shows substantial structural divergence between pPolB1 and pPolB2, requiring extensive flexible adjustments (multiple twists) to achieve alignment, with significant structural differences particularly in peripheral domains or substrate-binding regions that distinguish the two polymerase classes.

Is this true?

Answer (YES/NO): NO